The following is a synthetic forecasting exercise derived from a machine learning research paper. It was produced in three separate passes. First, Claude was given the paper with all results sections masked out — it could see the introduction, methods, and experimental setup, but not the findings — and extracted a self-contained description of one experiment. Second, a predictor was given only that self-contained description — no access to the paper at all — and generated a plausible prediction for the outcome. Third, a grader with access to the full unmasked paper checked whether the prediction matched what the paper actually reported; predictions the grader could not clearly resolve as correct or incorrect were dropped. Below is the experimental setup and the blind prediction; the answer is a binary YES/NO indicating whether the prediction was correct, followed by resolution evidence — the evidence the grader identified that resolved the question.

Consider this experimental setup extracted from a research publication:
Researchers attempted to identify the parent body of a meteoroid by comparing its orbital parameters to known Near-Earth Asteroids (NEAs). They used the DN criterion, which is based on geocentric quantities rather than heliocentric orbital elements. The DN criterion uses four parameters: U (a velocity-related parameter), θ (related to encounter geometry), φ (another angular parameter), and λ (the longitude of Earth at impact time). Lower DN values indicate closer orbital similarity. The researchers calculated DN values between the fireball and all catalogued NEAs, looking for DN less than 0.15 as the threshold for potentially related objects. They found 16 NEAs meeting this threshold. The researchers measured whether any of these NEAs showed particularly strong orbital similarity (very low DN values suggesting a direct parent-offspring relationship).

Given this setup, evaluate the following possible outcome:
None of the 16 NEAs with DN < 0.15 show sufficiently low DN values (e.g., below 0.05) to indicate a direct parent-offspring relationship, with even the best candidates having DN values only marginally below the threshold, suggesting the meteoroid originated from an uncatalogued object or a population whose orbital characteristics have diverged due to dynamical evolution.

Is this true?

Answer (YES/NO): NO